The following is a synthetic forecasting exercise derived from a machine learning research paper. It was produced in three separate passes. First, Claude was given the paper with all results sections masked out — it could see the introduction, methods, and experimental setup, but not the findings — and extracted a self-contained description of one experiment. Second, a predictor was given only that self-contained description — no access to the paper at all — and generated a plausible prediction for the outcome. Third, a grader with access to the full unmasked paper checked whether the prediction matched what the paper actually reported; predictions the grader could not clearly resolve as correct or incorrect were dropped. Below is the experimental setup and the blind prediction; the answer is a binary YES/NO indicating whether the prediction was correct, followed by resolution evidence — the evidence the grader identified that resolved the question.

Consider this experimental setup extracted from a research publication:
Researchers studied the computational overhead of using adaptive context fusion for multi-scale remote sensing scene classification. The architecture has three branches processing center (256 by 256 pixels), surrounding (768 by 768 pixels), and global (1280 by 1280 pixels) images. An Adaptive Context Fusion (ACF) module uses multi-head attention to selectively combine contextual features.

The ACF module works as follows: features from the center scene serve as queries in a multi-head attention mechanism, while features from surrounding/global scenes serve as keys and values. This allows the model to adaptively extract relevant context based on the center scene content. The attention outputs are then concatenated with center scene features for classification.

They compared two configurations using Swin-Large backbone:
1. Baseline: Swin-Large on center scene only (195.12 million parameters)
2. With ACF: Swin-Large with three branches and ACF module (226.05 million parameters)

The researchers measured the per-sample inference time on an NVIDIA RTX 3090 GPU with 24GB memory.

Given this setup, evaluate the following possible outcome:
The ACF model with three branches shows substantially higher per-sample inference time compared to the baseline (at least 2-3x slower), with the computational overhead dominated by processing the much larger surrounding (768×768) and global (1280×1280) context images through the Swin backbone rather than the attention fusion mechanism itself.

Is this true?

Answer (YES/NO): NO